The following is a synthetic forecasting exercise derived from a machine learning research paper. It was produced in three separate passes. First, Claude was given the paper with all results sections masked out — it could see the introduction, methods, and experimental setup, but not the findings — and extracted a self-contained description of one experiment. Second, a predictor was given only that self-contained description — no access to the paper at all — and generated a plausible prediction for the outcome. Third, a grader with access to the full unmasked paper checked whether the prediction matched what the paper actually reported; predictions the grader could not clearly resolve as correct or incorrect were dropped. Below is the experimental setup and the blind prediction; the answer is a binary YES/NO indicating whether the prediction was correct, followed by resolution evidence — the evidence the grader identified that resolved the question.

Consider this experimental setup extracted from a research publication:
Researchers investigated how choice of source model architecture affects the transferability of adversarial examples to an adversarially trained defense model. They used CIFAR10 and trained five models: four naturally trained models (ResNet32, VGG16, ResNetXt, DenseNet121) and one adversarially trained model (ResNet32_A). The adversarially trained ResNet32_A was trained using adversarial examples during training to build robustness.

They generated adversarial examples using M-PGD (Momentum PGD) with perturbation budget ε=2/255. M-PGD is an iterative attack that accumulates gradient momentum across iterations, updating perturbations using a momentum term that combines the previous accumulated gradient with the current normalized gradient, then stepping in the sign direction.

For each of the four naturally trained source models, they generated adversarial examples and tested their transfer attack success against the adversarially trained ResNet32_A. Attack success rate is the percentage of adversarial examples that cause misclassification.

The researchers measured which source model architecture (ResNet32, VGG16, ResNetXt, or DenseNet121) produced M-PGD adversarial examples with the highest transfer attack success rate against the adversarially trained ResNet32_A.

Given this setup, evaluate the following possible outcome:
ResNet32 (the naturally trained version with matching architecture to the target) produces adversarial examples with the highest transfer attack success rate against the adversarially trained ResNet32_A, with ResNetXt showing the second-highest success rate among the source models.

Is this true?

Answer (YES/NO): NO